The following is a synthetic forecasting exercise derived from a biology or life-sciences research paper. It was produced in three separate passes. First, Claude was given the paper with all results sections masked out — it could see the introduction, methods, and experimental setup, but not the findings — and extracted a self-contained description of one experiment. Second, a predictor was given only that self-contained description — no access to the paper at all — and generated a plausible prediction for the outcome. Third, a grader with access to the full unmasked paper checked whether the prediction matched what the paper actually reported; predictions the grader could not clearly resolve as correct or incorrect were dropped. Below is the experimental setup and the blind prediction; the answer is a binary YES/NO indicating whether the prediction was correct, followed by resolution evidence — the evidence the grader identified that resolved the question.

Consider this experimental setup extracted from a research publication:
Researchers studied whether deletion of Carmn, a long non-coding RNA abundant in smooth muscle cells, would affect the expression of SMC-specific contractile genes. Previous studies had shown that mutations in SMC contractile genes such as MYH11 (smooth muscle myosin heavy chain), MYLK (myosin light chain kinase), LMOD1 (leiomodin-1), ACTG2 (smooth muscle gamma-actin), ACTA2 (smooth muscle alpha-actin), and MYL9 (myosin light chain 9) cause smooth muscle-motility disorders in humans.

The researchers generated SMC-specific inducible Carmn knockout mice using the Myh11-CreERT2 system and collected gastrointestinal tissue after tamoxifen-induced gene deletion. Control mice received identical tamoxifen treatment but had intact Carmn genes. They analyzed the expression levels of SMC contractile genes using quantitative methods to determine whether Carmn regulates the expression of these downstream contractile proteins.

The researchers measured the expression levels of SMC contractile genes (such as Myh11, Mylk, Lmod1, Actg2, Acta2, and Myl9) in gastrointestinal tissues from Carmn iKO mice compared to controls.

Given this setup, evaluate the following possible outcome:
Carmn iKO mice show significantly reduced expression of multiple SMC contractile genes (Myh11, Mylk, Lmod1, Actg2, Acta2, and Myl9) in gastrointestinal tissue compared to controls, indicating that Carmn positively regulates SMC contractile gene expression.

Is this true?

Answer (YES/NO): NO